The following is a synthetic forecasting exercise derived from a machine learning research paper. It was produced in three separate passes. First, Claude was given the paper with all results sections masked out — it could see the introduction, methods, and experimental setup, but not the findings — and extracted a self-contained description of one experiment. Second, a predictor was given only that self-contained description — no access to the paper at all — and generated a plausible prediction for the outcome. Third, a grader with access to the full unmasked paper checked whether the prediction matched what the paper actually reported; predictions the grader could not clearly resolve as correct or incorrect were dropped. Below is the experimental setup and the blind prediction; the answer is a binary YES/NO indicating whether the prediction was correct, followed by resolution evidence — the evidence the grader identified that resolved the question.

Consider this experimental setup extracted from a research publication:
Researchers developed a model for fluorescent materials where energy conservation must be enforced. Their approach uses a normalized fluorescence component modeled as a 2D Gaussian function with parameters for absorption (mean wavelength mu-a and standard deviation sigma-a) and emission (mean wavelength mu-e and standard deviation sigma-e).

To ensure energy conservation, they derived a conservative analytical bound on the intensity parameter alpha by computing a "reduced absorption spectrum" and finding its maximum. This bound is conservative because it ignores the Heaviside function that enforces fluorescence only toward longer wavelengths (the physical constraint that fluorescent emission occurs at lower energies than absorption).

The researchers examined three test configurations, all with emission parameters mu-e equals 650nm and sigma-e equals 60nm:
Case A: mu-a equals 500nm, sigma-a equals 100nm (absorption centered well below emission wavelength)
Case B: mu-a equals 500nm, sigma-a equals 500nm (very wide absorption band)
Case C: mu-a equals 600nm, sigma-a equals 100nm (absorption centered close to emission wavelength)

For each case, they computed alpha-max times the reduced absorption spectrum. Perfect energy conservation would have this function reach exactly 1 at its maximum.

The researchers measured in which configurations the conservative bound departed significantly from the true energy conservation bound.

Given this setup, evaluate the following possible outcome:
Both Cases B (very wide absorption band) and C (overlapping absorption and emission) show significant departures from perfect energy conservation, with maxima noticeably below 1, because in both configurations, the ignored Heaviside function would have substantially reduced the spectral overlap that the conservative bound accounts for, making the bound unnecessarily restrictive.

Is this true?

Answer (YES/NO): NO